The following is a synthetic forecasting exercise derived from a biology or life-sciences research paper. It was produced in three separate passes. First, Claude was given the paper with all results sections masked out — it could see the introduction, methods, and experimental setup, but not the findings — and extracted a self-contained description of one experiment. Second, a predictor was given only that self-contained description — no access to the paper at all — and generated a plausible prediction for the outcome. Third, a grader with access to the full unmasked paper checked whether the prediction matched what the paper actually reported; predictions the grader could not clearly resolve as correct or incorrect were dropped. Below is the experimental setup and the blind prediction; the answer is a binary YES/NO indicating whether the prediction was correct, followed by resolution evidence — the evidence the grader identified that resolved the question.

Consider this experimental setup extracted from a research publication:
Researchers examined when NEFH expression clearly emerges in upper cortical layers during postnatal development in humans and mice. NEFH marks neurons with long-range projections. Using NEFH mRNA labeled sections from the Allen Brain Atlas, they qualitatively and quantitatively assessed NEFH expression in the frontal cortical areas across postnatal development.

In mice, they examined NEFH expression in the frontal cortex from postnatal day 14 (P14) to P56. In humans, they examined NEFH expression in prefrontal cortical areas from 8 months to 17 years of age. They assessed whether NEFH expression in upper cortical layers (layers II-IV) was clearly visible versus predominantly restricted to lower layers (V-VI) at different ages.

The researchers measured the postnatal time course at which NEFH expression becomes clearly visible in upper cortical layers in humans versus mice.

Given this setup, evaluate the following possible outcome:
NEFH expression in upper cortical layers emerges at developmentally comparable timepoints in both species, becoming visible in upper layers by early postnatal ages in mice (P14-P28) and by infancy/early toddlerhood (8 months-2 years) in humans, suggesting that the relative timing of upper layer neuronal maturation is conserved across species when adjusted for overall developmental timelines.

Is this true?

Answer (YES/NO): NO